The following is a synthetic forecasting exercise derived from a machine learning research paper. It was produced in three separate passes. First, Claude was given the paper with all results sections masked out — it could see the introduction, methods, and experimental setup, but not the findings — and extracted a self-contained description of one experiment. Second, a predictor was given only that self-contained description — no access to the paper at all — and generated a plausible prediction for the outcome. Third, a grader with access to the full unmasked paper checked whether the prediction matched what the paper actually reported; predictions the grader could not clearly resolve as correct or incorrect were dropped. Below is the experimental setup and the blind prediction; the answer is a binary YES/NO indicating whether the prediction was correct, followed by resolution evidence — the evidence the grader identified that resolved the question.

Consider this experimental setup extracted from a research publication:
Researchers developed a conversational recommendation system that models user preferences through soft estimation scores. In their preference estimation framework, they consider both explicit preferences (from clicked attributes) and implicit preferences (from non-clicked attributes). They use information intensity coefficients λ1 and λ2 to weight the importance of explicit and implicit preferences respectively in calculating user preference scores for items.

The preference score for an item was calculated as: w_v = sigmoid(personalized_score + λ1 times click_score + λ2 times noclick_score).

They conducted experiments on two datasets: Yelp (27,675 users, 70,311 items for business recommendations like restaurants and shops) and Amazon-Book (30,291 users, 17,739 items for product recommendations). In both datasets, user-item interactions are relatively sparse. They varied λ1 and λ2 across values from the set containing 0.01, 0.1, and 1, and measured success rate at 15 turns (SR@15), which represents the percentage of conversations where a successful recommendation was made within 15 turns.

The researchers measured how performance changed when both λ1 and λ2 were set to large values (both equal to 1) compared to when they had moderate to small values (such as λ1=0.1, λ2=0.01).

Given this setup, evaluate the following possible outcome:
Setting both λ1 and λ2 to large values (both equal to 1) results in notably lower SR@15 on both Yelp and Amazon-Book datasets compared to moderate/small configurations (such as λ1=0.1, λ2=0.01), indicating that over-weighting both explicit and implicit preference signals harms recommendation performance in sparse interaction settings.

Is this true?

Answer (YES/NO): YES